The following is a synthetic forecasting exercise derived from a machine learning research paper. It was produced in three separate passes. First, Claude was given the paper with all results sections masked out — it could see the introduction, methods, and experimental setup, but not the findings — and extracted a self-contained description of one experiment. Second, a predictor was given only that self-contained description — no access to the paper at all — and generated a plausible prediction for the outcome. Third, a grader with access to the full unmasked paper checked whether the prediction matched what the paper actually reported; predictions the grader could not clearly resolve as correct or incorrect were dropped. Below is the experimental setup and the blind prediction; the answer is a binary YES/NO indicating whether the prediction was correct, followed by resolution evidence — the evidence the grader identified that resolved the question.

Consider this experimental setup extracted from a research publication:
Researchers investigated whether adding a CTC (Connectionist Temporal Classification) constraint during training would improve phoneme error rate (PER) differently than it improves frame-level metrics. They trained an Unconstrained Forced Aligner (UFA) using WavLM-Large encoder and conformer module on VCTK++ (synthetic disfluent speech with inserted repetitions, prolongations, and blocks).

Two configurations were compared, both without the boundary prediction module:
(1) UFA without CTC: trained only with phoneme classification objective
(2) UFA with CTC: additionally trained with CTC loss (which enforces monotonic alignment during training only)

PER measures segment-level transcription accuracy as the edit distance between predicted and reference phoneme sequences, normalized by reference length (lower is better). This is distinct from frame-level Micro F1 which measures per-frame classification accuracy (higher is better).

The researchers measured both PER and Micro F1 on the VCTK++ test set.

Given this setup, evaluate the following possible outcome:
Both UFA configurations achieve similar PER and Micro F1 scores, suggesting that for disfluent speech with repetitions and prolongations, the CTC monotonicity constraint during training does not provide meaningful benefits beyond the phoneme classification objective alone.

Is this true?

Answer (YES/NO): NO